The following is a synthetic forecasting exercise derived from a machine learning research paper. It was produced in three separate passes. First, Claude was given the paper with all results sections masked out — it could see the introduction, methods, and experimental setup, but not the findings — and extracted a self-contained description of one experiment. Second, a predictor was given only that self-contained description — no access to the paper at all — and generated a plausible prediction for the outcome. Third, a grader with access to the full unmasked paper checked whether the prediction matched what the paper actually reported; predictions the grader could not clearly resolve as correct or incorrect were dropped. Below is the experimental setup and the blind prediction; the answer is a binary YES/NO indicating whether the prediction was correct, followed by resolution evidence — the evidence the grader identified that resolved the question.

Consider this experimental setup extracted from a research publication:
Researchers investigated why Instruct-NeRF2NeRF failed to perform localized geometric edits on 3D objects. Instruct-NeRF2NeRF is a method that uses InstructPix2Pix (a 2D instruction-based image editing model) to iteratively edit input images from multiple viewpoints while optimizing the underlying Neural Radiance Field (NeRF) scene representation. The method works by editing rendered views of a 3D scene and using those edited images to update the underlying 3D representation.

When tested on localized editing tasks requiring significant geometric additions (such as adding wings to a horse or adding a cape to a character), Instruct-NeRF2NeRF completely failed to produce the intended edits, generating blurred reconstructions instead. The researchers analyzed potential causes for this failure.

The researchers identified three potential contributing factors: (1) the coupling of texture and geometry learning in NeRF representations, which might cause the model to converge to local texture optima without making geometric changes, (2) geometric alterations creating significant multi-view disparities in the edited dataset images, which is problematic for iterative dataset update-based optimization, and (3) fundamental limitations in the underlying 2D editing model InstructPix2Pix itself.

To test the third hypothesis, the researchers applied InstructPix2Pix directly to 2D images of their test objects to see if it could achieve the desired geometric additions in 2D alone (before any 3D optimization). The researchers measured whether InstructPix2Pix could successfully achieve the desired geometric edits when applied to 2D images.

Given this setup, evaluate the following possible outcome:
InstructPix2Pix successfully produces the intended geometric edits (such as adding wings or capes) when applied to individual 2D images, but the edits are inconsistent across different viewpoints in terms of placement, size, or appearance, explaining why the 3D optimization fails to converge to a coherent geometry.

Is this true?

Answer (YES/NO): NO